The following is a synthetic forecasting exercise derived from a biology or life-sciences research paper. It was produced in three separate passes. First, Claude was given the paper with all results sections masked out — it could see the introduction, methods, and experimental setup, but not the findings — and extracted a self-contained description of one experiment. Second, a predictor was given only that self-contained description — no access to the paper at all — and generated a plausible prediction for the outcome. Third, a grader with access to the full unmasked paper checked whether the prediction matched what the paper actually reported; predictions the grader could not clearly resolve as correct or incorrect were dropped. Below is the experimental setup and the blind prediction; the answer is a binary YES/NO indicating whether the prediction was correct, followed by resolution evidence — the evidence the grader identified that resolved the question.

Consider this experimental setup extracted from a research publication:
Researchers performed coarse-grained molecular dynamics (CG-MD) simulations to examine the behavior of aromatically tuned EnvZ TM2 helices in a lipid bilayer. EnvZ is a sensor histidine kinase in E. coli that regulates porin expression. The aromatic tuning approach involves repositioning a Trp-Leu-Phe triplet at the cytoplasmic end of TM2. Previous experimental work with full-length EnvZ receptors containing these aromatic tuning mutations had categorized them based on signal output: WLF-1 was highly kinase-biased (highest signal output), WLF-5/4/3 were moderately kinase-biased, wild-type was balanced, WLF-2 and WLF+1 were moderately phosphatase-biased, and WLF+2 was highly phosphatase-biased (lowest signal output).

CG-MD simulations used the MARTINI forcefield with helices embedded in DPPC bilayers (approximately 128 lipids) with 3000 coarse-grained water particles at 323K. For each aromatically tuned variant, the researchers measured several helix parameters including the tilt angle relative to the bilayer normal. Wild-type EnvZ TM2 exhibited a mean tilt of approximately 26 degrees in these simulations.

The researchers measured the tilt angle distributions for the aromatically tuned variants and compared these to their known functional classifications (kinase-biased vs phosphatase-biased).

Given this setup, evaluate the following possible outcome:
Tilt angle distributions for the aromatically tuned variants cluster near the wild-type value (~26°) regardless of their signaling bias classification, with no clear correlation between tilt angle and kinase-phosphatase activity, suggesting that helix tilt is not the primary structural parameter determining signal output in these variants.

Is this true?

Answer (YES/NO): NO